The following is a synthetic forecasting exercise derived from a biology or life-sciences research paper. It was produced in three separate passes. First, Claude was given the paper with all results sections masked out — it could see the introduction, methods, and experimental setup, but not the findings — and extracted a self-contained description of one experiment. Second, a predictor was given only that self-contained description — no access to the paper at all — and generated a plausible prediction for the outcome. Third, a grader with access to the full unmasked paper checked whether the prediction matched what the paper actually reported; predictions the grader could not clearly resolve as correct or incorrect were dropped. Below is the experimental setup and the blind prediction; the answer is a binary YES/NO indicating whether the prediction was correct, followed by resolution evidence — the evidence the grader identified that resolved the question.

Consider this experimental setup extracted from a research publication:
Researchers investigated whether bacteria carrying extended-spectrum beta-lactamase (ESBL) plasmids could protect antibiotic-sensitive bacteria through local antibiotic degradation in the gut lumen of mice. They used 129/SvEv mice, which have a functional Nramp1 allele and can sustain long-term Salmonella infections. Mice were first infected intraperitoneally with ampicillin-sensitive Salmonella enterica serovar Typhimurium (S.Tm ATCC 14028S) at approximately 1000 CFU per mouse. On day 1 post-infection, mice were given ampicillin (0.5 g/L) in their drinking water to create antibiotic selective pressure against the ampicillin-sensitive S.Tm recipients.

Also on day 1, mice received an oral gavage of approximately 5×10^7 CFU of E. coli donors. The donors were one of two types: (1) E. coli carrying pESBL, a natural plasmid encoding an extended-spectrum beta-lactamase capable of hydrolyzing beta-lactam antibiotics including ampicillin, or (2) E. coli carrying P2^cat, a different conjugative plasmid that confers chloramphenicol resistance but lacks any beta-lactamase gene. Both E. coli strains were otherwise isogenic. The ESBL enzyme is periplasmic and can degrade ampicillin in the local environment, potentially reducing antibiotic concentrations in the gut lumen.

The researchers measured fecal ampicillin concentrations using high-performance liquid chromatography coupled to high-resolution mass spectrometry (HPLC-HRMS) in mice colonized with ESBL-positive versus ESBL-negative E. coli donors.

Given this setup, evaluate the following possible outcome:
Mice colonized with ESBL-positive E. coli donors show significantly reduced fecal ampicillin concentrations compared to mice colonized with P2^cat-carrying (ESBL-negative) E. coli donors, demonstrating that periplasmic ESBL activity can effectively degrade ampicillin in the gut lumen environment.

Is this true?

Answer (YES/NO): YES